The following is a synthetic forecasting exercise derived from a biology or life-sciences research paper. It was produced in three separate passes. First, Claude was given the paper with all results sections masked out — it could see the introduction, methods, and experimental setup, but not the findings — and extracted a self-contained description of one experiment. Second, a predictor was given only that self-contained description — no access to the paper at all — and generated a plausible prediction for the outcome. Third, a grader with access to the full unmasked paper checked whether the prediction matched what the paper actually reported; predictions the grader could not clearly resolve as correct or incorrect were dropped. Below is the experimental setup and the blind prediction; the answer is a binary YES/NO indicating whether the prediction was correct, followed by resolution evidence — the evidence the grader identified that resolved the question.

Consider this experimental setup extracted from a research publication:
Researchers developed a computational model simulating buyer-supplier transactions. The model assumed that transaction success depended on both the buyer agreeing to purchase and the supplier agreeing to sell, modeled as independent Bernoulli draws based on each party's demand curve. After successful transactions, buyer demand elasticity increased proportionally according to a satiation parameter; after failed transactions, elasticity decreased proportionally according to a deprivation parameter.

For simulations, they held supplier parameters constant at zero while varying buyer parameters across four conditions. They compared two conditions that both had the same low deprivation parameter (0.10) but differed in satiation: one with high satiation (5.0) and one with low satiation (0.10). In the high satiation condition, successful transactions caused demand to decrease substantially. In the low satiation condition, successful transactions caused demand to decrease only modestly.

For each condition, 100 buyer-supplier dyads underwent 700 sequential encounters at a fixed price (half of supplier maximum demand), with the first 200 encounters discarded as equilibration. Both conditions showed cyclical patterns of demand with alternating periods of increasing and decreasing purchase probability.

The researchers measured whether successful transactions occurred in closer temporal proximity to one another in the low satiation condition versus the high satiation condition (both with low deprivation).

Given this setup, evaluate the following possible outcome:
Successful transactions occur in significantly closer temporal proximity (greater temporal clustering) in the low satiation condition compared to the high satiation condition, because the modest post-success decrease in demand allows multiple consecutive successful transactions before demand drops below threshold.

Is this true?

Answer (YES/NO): YES